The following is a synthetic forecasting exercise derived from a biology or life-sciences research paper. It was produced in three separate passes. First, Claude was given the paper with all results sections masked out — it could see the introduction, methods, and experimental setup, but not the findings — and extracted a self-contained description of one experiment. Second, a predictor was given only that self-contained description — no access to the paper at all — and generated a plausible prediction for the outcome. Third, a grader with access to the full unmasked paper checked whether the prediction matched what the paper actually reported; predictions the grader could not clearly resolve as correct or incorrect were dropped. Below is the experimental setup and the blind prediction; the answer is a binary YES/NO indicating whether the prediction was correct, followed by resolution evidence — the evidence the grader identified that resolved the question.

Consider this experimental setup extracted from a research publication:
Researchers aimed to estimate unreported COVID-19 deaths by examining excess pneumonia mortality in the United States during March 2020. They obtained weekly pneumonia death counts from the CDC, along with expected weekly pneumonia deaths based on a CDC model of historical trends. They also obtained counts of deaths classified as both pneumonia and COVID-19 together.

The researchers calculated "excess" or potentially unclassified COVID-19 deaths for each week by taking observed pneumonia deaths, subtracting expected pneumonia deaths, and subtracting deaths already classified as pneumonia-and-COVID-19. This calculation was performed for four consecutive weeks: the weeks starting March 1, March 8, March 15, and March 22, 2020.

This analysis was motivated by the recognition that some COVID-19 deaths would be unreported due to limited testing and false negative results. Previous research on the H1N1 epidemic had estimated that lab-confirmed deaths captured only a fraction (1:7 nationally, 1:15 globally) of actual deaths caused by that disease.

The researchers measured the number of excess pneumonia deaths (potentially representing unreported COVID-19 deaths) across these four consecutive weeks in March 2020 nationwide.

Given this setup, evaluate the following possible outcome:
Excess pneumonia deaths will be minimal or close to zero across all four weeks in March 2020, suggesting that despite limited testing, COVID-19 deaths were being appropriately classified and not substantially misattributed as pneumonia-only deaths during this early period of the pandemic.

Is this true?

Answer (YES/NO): NO